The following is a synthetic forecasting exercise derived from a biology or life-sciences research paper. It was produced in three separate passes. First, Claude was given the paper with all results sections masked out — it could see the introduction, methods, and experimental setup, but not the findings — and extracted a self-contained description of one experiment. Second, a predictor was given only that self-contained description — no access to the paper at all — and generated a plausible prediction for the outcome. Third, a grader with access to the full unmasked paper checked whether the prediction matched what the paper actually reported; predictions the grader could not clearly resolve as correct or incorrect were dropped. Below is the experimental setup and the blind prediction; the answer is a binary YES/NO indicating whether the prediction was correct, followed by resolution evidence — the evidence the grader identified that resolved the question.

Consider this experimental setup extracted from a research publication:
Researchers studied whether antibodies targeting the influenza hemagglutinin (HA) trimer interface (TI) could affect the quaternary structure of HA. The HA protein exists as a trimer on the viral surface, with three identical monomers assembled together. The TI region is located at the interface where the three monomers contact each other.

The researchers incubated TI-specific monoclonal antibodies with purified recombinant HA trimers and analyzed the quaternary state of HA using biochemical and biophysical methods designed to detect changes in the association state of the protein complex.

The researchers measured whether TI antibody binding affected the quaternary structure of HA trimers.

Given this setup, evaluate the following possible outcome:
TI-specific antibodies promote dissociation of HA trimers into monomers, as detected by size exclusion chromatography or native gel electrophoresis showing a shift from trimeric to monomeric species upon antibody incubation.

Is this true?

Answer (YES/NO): NO